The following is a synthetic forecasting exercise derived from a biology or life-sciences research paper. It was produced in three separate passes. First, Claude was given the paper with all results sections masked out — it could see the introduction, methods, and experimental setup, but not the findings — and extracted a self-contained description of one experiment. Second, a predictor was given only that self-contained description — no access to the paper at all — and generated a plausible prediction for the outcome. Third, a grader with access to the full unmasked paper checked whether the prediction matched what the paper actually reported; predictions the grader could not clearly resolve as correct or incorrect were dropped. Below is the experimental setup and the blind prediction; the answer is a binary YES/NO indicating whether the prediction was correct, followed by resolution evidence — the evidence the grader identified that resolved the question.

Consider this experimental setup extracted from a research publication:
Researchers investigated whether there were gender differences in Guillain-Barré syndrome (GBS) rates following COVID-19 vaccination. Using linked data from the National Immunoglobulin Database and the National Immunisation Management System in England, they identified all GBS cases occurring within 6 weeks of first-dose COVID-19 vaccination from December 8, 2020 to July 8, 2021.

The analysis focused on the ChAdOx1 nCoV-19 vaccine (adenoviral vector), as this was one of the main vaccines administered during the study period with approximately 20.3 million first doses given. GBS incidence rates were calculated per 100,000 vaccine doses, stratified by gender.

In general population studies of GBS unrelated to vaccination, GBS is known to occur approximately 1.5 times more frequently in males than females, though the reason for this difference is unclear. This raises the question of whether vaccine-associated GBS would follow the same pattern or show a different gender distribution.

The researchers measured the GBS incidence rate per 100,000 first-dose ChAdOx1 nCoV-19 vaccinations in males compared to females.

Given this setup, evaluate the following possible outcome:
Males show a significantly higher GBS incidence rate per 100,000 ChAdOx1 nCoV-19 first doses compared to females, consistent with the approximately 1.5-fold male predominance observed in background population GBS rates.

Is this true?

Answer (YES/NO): YES